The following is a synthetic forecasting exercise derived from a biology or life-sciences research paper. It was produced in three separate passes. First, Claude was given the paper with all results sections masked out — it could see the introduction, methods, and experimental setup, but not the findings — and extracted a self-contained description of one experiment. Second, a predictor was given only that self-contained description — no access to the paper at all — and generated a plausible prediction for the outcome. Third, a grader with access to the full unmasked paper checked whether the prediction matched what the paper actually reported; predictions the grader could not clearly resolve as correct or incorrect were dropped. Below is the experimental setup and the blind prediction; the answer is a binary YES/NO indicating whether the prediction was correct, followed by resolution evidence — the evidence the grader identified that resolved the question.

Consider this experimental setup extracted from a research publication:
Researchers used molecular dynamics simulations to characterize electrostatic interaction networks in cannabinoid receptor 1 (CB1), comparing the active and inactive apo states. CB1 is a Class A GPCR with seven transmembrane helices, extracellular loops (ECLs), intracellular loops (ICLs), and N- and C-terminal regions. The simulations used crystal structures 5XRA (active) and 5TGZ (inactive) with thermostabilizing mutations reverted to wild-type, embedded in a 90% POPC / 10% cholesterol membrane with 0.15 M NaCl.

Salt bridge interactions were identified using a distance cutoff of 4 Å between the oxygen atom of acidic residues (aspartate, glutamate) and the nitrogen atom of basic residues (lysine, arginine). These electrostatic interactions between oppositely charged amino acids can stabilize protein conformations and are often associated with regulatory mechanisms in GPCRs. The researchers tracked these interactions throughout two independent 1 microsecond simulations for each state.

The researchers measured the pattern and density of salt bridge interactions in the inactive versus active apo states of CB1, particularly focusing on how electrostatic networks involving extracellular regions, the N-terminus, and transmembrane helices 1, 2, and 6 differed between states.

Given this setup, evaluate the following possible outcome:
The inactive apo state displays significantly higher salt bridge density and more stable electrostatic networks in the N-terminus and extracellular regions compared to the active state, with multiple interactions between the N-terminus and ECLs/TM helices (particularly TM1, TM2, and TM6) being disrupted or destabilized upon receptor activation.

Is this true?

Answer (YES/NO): YES